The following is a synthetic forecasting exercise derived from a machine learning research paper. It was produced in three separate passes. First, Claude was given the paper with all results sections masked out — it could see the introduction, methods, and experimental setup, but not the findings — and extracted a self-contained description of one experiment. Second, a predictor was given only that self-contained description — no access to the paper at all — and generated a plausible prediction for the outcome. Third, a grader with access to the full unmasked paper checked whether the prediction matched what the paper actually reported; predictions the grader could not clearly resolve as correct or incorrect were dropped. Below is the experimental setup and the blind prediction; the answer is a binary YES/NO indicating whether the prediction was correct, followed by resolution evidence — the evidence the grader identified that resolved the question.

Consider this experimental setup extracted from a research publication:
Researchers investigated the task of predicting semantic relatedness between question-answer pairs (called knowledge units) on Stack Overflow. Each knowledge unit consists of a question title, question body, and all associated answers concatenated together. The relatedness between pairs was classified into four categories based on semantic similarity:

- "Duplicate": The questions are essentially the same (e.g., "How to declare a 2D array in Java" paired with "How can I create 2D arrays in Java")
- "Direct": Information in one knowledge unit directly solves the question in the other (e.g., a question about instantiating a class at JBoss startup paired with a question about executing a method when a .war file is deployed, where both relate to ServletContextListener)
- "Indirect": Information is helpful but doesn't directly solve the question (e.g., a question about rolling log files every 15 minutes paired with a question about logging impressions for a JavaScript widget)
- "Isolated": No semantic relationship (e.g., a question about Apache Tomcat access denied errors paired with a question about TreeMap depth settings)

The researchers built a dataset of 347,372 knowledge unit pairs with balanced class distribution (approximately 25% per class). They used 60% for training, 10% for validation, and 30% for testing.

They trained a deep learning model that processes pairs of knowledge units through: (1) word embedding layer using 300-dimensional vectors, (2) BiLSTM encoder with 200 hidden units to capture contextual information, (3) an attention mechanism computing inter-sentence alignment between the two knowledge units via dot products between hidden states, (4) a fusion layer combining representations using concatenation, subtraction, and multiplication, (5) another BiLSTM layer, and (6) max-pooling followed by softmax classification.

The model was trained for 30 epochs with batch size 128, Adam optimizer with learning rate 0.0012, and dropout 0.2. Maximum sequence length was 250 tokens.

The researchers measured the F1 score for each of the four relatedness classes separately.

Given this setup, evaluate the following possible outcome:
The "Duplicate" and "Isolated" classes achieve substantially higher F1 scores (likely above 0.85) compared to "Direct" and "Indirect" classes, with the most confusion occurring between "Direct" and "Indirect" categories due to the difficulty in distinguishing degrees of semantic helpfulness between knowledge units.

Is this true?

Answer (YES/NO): YES